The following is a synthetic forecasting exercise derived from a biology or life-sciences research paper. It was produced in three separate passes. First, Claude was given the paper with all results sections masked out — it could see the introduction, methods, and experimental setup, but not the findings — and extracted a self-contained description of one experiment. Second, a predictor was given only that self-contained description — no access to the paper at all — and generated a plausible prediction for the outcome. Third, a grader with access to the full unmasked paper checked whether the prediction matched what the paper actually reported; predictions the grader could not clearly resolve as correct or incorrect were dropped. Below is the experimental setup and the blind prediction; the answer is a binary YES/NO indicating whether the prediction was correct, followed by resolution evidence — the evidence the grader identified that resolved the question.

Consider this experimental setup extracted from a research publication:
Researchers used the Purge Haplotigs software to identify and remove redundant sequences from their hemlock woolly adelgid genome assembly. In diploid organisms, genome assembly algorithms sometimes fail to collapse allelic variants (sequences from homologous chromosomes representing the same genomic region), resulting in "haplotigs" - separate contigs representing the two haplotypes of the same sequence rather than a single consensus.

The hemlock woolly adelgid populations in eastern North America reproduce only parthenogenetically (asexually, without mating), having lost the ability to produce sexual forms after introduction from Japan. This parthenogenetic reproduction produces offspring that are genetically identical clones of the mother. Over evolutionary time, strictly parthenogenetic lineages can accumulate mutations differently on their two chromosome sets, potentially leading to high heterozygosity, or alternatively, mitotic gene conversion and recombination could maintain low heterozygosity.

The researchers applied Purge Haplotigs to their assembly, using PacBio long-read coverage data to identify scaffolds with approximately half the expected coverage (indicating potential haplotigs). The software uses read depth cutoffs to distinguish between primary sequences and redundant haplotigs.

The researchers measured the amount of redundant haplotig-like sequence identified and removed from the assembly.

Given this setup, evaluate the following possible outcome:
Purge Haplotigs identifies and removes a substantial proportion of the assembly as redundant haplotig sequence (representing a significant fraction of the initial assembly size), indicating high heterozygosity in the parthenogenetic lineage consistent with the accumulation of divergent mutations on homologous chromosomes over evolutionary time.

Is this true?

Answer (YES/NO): NO